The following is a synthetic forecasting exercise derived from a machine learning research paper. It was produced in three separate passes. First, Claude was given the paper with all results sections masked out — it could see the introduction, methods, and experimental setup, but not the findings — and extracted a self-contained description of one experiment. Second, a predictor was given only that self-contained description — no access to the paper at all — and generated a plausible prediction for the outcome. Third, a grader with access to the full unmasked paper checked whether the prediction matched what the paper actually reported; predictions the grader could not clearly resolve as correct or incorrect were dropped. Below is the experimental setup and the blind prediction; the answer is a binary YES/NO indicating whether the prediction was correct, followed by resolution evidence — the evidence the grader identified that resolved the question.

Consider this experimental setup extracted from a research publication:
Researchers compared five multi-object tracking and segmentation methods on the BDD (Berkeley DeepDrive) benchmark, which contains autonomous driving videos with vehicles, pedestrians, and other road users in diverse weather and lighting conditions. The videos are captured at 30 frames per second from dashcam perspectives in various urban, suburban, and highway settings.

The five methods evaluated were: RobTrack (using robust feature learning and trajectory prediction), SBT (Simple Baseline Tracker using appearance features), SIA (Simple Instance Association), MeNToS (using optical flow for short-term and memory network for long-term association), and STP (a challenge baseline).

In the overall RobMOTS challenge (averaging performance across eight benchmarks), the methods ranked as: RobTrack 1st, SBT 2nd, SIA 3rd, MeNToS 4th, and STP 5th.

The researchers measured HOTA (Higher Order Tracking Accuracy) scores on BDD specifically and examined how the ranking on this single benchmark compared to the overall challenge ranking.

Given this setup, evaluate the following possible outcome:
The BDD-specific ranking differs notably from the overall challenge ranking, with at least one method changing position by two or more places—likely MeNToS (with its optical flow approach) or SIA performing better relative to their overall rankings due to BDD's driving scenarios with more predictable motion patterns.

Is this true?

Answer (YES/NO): NO